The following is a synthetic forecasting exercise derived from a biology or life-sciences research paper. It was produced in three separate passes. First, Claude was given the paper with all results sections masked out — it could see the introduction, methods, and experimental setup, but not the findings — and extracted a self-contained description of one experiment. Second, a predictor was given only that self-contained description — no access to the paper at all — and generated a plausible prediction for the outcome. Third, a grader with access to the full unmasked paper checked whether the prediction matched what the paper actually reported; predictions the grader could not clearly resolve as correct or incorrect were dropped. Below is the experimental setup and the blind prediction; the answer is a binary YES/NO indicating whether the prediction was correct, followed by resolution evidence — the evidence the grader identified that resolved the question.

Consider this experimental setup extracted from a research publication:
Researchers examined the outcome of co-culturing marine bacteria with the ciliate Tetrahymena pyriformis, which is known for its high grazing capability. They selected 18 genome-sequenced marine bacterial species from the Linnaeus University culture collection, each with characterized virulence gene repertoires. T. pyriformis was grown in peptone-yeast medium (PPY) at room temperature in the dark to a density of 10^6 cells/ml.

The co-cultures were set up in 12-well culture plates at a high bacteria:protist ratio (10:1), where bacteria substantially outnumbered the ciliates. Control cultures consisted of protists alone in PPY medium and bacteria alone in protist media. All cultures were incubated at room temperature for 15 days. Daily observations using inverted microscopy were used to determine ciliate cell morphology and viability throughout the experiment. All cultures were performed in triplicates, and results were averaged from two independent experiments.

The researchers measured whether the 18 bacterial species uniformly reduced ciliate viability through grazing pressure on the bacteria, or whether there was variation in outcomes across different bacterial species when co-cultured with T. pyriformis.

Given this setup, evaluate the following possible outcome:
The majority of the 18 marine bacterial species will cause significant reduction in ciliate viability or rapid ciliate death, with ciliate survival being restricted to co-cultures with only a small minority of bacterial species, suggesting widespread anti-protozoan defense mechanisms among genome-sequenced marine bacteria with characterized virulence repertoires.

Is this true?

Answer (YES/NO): NO